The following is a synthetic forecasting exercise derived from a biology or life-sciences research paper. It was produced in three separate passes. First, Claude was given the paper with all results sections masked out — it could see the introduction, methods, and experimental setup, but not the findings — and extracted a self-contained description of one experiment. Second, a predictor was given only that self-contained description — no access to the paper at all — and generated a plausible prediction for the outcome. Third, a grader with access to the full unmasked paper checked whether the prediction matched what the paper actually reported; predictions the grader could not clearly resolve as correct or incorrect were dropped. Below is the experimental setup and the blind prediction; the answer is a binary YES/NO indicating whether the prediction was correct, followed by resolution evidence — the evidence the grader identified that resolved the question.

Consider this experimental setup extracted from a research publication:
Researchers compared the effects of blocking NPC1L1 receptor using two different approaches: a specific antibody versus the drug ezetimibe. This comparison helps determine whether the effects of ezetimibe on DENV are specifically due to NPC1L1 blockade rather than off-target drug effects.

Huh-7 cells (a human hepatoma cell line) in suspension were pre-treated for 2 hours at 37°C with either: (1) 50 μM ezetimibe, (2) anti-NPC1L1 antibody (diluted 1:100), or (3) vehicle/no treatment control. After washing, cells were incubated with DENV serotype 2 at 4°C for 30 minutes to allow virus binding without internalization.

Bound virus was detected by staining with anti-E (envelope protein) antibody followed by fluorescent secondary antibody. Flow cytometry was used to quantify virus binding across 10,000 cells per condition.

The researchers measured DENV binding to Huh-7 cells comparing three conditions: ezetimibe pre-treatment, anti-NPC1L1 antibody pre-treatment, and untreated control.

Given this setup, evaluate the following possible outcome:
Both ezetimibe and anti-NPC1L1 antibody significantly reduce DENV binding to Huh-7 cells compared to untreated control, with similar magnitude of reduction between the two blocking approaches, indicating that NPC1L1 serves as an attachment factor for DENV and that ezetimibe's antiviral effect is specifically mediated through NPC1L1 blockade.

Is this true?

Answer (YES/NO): NO